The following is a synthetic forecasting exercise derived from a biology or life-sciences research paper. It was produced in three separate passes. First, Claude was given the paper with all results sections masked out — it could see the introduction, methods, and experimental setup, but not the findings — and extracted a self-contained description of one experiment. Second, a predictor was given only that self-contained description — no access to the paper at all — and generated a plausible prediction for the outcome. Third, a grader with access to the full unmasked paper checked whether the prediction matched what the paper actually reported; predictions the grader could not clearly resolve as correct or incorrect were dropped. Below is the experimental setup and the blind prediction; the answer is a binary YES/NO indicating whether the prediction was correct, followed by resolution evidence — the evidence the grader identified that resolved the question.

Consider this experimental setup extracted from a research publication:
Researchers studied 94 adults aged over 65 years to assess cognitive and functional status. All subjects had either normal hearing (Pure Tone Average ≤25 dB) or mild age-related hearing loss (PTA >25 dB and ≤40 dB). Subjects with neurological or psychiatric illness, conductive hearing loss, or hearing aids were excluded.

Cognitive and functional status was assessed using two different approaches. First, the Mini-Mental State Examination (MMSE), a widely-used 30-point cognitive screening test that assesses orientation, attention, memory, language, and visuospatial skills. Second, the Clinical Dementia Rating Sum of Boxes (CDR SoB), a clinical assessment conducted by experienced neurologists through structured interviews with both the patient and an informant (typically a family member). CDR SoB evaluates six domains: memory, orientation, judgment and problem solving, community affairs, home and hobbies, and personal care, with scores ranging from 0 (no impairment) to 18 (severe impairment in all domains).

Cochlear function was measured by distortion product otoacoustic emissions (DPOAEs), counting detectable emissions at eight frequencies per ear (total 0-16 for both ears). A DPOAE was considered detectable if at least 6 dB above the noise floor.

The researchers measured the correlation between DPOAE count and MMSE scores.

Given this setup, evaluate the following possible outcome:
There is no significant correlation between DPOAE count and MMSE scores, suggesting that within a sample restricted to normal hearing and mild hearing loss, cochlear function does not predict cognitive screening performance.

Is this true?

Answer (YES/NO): YES